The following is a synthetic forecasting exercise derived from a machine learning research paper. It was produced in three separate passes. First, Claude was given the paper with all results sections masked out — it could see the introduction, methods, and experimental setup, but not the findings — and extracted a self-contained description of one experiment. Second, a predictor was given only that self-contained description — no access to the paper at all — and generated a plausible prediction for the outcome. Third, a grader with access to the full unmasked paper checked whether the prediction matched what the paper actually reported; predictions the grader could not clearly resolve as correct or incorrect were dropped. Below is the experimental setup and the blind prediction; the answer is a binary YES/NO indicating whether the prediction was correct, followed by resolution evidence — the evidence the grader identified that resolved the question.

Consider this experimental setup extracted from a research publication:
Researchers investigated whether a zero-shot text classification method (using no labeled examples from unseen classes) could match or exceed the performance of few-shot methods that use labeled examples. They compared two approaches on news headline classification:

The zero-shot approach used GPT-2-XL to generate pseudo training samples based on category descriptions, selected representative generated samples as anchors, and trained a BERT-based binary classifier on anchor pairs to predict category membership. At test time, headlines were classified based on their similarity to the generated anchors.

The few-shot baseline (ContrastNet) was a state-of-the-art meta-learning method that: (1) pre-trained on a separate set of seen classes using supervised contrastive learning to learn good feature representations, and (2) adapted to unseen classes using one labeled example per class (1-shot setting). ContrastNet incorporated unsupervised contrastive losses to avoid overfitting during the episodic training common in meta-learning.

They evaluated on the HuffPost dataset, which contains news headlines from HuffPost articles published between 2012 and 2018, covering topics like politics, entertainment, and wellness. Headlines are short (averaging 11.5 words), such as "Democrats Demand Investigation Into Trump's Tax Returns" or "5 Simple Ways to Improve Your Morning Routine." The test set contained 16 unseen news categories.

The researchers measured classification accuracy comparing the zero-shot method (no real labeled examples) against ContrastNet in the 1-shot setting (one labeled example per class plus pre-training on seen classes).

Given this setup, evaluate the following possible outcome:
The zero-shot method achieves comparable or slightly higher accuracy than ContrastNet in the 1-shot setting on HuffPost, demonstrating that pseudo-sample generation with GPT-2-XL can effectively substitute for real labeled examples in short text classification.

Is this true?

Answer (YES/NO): NO